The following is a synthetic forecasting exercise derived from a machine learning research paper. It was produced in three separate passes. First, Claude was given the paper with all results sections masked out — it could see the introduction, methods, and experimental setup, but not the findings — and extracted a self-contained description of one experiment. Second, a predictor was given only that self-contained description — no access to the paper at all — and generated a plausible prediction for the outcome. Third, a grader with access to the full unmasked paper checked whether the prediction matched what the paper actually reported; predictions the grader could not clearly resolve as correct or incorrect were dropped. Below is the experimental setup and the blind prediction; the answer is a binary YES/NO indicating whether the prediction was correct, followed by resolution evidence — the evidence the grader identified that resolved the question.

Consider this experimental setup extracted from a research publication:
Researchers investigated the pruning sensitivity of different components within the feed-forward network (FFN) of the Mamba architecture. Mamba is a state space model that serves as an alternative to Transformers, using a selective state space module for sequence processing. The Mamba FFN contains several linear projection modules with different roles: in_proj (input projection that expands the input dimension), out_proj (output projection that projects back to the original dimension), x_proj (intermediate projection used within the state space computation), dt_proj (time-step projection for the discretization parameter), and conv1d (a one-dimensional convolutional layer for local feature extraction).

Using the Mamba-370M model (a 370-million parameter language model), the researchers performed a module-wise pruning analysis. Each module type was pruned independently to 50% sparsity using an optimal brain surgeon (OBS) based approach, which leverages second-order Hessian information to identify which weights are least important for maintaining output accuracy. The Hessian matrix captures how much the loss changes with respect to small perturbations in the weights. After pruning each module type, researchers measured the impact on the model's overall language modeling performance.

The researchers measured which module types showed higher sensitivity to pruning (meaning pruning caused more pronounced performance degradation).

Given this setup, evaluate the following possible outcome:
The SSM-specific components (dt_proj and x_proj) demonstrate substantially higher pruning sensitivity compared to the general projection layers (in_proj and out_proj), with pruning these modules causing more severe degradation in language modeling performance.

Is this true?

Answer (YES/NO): NO